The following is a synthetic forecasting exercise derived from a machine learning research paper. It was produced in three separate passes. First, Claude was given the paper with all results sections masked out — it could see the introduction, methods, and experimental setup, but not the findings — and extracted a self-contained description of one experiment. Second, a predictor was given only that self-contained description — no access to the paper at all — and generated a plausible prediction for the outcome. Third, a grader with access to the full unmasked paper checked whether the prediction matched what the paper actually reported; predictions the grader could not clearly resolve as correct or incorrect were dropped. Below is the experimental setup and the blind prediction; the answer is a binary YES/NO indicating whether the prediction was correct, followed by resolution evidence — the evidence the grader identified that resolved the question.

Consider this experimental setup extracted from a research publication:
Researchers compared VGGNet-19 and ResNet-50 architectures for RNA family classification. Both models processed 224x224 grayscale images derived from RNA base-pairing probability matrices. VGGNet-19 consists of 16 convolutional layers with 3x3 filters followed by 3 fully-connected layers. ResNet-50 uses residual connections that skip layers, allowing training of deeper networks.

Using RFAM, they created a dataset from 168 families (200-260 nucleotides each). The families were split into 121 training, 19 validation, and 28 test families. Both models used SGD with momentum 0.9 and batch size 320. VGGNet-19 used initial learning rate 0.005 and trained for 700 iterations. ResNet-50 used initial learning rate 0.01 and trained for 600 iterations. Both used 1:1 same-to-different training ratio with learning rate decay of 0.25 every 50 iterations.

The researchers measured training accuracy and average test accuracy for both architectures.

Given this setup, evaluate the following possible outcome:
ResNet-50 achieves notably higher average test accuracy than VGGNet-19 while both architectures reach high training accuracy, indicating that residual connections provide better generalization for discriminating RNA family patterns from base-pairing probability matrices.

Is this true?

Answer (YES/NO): NO